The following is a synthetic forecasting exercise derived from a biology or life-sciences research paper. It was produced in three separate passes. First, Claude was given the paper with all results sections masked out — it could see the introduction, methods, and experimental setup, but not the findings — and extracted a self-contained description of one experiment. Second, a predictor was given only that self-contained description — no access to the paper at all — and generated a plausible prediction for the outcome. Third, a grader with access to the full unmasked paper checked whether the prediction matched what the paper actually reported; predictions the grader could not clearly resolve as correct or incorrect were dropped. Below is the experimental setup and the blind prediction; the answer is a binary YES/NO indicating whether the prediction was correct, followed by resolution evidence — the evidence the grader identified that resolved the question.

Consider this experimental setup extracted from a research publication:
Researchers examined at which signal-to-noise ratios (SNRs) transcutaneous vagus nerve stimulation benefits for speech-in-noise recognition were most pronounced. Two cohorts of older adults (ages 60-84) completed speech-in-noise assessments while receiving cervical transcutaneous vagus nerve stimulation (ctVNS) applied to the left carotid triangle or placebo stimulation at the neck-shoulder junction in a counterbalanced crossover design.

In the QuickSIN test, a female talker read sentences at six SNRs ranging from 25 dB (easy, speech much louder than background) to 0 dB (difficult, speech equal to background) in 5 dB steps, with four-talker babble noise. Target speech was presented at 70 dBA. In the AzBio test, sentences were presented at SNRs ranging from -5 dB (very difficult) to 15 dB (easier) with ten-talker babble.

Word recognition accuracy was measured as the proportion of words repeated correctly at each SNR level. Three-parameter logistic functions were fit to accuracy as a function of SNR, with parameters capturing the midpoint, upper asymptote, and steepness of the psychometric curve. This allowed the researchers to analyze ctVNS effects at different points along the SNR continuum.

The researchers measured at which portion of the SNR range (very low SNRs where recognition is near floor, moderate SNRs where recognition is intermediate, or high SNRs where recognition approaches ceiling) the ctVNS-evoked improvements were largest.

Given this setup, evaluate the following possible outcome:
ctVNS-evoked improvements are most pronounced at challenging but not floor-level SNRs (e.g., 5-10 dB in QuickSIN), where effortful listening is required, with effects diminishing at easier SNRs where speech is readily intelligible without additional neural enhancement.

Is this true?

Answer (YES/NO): NO